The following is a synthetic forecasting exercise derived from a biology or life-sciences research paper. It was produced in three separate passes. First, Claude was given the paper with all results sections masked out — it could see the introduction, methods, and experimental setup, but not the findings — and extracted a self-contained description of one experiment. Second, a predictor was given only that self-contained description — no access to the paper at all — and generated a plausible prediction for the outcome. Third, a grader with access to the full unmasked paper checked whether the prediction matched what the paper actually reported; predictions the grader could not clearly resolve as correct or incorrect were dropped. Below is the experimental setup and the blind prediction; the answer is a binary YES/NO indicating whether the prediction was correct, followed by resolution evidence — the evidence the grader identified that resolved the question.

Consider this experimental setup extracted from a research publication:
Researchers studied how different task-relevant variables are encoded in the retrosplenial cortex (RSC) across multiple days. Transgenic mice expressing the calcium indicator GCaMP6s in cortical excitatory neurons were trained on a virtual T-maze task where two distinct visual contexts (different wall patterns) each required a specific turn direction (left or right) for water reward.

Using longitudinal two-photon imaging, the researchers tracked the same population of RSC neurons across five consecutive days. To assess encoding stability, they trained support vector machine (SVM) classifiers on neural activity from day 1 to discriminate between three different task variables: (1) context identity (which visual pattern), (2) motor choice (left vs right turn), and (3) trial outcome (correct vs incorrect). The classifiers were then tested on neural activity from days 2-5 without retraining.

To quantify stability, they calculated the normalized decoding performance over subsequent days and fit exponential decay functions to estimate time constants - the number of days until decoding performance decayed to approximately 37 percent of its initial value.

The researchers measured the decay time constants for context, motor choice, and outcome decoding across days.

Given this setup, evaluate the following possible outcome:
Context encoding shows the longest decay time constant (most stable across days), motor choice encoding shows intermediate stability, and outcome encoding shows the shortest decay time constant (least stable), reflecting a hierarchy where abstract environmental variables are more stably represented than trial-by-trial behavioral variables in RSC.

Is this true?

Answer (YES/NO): NO